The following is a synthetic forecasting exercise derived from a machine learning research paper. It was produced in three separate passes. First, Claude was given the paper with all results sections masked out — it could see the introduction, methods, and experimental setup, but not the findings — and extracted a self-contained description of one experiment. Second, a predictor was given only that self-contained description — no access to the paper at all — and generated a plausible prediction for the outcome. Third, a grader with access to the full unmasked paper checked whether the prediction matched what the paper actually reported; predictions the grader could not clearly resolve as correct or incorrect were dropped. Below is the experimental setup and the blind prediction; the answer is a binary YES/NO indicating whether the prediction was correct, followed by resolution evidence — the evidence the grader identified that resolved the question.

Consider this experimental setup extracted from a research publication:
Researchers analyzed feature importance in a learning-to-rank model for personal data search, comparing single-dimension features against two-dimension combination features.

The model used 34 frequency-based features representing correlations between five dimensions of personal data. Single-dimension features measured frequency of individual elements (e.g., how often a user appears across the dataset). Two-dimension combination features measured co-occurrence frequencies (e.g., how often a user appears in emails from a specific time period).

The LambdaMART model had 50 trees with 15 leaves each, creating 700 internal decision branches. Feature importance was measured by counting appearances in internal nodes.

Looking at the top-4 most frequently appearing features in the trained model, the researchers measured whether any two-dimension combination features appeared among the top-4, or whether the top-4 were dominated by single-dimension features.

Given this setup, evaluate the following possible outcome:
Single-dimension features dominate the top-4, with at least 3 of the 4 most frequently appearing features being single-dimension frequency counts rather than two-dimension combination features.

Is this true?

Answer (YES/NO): NO